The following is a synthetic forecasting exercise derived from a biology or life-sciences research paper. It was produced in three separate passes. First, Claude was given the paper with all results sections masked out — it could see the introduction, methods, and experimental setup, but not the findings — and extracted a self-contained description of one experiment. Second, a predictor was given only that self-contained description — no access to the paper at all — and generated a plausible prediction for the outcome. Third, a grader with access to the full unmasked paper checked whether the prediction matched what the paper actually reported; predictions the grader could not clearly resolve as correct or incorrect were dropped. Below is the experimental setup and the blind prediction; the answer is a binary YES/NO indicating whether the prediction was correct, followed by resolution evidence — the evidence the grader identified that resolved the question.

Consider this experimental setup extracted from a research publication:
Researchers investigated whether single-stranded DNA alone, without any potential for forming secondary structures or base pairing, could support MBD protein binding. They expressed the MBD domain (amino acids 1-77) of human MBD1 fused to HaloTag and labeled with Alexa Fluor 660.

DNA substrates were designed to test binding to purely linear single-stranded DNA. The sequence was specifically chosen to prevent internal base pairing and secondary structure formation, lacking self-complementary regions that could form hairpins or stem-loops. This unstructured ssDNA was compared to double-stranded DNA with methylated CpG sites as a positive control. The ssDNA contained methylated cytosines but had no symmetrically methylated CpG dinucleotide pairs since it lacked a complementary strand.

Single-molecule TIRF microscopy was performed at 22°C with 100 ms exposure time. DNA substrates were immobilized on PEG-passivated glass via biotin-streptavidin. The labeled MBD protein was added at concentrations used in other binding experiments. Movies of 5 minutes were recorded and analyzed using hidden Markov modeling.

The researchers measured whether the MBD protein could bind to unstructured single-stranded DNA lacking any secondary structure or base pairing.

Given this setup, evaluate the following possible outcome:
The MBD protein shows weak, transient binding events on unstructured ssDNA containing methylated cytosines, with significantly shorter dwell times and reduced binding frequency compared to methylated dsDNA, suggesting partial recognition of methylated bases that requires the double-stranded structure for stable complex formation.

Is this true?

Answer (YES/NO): NO